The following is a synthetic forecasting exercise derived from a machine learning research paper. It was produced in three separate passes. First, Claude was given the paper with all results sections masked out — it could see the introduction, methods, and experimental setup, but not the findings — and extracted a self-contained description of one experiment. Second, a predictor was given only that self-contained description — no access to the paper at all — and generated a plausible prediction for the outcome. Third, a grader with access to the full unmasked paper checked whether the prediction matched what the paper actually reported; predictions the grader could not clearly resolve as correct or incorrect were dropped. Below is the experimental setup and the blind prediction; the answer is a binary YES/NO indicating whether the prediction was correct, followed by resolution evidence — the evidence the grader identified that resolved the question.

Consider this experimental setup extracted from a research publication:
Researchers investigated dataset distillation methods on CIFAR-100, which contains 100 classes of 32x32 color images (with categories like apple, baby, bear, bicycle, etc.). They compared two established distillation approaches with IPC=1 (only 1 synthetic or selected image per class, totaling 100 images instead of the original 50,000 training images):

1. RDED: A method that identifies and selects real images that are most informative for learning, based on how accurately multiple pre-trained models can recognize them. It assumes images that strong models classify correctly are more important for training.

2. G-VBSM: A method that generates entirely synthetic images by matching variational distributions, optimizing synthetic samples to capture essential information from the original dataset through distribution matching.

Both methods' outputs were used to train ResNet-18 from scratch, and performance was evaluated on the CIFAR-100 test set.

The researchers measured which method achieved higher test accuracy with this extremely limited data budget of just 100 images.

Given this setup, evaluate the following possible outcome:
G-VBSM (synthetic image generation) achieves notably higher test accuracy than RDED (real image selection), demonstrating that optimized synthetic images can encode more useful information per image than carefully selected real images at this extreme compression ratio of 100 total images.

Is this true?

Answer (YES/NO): YES